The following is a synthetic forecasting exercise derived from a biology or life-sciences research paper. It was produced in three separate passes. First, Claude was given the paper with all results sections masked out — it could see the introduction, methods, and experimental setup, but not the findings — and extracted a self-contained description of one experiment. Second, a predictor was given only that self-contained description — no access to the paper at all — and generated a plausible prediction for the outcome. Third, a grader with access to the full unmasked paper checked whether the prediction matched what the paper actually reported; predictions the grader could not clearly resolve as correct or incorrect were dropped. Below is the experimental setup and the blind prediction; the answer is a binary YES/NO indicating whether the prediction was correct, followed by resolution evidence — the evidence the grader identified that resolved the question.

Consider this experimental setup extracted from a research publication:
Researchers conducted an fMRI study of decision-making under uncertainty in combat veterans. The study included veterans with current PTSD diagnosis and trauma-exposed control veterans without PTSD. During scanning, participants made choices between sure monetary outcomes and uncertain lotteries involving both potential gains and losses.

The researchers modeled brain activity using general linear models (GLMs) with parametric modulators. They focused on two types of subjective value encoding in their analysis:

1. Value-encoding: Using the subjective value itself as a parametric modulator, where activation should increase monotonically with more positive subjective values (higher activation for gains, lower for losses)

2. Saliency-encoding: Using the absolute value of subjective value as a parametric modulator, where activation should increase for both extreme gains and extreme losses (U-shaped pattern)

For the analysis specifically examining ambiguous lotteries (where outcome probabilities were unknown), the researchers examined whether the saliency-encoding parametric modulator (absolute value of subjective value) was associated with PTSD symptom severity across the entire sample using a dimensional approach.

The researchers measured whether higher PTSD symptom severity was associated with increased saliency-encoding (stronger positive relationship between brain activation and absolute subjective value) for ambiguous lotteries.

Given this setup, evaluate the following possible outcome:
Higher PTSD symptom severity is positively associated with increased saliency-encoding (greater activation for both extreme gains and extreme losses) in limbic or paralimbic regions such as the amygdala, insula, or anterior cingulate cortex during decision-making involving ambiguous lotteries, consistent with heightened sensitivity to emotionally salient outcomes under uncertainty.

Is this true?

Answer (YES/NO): NO